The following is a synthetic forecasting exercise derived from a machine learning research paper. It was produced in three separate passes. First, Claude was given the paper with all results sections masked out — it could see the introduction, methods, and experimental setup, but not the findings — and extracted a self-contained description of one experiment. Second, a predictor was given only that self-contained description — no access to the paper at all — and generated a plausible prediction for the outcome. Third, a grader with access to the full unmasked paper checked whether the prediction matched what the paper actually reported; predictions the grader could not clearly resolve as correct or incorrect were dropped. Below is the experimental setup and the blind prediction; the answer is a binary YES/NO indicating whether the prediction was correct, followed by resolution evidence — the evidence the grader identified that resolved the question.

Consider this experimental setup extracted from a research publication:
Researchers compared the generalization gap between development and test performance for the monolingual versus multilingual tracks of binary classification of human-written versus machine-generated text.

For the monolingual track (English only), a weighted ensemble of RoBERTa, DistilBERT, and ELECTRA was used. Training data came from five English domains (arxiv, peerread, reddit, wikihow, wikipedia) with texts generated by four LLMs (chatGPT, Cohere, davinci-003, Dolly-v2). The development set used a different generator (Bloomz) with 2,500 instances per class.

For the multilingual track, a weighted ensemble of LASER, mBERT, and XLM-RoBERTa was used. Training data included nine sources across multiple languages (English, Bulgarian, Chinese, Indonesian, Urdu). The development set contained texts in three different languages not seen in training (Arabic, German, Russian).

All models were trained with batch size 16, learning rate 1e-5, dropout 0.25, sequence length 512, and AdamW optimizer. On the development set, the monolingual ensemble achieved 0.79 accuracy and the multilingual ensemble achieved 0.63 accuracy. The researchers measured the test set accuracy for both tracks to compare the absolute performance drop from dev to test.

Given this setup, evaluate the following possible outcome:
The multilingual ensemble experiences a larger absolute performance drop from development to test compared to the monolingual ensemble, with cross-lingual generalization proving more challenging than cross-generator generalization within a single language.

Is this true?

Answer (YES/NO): NO